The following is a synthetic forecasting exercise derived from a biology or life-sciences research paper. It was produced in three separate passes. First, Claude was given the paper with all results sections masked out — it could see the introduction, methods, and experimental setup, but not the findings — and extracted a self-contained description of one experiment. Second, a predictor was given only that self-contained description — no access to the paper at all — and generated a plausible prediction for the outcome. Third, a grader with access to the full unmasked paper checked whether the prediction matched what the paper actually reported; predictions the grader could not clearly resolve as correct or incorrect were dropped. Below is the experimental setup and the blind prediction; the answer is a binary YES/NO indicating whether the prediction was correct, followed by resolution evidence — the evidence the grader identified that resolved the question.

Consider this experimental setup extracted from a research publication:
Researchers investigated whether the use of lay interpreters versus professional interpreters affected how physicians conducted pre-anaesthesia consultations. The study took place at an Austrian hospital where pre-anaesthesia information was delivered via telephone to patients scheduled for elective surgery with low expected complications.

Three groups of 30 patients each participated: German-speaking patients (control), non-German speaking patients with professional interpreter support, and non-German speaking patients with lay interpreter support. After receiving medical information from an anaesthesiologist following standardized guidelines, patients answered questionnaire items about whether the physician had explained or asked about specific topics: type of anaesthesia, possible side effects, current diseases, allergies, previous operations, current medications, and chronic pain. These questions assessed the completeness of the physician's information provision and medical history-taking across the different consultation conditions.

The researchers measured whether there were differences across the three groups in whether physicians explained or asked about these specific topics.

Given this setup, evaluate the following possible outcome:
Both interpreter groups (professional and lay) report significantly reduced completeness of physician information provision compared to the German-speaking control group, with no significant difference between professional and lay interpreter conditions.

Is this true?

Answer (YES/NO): NO